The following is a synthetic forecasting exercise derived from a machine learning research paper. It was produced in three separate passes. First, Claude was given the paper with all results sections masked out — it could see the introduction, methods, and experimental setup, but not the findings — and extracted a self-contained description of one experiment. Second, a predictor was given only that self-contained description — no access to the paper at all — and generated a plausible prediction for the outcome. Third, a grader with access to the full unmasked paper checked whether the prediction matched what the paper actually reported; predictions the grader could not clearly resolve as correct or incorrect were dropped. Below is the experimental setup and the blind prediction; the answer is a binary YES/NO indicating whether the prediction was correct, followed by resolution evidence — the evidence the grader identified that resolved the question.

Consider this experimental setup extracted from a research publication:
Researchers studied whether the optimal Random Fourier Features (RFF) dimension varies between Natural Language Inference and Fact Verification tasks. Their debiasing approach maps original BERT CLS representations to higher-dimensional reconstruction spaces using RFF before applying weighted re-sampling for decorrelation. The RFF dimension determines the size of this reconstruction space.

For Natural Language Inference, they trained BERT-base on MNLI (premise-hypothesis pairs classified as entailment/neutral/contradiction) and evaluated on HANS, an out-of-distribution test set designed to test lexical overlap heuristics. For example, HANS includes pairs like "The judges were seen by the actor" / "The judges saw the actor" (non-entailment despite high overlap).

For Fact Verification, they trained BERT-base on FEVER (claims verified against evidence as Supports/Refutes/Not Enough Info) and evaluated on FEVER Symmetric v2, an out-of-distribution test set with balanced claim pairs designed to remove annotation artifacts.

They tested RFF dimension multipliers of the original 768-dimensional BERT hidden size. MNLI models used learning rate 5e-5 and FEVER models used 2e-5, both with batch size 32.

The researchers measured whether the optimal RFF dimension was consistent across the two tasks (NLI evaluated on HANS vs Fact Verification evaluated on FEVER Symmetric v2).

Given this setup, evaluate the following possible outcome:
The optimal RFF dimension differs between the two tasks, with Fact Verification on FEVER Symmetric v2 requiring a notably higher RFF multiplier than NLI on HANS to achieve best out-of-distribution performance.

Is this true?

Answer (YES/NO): NO